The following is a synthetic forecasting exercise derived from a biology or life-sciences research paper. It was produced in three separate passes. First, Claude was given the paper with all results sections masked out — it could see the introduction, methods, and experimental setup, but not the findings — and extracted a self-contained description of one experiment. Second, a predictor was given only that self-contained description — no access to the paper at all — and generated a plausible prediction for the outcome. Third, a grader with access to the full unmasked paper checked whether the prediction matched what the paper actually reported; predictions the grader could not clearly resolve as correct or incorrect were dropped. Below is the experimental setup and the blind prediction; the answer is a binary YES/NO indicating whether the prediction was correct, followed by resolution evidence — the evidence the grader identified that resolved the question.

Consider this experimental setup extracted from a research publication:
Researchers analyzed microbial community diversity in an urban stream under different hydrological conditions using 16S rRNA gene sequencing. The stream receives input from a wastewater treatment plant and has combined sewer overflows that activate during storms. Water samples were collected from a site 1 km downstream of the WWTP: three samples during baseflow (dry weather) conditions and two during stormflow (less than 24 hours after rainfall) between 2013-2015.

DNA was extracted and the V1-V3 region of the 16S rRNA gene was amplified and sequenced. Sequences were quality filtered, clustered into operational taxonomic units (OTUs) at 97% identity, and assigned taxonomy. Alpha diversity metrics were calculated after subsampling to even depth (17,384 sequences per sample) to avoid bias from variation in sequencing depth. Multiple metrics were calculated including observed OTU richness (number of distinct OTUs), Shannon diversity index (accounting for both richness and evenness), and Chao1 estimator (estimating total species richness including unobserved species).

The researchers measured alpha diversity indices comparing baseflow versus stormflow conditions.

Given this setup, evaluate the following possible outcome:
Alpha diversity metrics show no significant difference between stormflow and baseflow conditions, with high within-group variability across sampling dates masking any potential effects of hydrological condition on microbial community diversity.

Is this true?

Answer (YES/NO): YES